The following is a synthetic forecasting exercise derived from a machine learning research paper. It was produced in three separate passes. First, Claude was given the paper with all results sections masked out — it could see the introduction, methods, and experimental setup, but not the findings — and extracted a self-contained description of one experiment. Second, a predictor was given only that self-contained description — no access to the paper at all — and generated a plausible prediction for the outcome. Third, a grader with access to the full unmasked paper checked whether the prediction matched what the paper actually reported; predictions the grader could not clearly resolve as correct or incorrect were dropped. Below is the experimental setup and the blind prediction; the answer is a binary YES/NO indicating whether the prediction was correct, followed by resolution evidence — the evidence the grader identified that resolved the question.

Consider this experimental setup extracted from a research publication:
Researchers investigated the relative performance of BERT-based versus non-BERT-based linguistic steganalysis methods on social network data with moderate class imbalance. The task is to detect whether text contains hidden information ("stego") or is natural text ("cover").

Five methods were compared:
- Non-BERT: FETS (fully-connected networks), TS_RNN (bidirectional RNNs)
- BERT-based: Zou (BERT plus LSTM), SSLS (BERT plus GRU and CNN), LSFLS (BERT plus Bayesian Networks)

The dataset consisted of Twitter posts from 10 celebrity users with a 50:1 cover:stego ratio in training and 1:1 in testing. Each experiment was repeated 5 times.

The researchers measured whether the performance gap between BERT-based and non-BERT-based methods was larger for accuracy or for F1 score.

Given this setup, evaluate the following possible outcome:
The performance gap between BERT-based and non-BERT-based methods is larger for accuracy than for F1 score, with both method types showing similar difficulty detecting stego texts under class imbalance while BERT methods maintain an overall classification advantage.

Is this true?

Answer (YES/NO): NO